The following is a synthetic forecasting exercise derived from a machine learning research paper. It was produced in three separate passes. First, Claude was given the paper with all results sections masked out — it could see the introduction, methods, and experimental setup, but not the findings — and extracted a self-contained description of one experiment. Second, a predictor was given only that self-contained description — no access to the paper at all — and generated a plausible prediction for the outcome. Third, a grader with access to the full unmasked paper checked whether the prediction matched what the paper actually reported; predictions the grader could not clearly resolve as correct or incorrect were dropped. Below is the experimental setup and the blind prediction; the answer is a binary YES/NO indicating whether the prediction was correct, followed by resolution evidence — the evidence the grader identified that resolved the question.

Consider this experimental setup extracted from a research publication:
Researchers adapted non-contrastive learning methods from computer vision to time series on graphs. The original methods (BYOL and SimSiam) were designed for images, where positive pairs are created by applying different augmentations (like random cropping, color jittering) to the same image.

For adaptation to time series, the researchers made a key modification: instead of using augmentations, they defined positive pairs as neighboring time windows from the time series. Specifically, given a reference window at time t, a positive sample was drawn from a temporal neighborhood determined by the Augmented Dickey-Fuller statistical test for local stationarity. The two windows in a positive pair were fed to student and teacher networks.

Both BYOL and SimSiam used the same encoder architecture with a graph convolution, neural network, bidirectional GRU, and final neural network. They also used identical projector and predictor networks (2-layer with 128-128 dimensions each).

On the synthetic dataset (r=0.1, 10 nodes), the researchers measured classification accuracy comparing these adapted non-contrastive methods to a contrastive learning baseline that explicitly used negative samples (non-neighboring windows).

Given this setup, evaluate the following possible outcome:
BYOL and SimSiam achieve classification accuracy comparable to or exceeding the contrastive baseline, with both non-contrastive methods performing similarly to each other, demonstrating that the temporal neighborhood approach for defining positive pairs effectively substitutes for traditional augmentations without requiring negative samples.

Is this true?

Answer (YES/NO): NO